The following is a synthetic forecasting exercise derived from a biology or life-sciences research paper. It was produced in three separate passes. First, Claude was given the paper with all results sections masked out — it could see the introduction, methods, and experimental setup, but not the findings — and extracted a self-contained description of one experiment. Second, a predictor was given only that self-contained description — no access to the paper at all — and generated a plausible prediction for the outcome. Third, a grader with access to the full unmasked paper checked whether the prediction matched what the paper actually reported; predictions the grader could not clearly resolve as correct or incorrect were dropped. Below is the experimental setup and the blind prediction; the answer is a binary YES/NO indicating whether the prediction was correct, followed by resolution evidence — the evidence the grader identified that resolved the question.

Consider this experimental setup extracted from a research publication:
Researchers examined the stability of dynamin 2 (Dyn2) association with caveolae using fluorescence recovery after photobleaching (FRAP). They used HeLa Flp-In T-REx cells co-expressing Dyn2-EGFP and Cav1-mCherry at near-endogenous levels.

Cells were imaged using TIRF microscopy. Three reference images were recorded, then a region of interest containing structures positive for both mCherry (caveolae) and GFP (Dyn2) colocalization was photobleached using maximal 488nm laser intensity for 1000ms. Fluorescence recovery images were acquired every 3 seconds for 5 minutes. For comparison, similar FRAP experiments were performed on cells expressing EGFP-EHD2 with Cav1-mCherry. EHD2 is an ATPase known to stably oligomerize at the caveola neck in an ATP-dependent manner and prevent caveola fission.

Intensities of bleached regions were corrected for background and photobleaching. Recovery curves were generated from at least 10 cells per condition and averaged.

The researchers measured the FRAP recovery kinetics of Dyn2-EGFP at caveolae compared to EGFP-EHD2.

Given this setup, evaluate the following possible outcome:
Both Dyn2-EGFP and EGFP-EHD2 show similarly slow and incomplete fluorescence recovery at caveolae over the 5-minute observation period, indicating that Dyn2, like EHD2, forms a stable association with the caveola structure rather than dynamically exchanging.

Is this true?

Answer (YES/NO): YES